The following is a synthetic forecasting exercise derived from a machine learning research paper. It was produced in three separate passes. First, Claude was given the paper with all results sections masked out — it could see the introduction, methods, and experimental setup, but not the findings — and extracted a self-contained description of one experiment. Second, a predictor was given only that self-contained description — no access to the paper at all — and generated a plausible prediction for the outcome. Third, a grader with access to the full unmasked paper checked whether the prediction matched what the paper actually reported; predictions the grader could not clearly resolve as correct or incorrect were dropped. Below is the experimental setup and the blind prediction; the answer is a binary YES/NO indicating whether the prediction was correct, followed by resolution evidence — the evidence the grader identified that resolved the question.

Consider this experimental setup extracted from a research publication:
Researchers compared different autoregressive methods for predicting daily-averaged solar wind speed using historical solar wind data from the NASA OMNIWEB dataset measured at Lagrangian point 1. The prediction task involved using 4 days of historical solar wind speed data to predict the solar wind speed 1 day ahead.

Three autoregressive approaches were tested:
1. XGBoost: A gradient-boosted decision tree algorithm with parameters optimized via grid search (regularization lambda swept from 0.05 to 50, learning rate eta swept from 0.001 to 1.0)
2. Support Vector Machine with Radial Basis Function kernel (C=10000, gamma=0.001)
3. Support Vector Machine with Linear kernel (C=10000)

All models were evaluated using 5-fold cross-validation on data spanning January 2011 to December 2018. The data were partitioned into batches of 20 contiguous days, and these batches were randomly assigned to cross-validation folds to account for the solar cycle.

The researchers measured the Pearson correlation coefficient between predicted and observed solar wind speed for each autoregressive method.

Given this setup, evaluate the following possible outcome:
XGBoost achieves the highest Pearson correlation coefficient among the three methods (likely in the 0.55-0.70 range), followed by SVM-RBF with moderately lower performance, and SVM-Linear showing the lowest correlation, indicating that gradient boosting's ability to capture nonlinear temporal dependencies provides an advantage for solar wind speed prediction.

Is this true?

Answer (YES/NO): NO